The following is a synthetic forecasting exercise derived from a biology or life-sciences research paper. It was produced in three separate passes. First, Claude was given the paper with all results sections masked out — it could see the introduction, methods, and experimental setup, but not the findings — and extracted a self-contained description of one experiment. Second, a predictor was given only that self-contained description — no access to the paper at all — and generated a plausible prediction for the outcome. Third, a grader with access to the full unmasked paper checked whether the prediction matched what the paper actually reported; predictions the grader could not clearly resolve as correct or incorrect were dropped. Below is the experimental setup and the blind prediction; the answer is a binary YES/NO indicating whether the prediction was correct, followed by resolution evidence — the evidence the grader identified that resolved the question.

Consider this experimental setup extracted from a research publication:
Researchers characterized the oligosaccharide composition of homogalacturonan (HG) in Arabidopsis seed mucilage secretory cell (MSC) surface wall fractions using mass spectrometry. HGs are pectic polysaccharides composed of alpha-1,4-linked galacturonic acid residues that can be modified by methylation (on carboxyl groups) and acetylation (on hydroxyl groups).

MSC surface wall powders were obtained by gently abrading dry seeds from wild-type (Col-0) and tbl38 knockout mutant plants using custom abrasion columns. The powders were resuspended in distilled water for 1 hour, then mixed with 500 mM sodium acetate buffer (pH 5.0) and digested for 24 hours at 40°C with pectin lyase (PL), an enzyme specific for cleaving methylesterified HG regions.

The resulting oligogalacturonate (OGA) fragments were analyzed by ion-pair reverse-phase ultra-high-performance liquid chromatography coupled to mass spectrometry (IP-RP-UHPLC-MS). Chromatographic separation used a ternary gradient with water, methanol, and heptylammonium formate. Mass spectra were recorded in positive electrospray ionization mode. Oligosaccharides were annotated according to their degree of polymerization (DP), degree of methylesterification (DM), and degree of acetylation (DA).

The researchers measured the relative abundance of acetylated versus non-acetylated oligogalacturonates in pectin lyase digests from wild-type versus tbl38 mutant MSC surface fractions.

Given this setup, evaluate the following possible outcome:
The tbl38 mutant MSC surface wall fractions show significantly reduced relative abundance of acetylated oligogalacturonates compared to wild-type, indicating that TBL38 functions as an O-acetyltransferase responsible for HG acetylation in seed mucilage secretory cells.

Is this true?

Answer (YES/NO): NO